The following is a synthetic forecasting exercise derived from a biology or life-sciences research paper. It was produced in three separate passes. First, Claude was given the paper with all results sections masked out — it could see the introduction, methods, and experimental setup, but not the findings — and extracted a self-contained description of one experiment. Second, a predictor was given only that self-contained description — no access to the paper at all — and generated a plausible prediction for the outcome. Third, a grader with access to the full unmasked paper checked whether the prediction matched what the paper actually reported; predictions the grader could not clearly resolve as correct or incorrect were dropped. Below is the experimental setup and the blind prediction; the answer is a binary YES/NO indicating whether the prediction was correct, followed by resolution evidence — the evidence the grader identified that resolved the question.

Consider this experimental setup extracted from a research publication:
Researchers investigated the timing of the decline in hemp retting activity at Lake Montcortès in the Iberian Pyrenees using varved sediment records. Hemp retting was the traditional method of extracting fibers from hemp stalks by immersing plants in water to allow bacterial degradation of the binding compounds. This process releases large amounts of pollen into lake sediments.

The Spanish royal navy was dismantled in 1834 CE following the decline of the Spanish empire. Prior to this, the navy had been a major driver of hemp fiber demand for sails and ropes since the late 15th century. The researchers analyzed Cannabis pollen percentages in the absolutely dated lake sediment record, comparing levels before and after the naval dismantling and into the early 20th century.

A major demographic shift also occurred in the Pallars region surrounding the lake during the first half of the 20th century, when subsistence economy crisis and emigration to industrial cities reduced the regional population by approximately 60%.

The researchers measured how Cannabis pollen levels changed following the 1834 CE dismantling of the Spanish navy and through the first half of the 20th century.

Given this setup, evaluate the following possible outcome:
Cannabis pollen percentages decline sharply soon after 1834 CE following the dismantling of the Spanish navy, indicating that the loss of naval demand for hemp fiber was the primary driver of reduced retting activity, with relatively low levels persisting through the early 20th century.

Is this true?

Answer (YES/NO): NO